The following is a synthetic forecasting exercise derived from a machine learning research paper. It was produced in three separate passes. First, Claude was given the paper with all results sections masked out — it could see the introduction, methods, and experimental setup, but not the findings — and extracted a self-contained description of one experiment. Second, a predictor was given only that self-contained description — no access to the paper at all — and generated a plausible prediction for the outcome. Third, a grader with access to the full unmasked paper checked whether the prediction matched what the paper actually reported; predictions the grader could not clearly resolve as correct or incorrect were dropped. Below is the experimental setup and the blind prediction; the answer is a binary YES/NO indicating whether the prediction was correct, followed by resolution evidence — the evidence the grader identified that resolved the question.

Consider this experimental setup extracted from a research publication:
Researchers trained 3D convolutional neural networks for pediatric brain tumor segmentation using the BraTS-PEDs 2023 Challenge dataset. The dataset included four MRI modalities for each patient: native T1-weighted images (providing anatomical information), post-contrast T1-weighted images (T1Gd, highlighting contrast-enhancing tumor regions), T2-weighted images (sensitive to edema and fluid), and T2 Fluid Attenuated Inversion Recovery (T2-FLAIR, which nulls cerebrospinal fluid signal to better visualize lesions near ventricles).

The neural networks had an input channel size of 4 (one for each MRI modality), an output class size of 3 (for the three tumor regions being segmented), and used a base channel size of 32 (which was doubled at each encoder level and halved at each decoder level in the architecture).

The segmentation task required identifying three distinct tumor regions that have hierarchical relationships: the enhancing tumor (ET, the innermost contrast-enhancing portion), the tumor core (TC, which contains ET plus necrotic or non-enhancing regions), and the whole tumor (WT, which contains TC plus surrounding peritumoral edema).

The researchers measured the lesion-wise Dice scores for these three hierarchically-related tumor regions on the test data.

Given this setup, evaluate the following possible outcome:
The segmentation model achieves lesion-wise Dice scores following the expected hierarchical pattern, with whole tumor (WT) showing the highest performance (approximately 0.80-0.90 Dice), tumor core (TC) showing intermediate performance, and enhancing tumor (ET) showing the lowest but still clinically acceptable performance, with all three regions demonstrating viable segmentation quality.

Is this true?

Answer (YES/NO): NO